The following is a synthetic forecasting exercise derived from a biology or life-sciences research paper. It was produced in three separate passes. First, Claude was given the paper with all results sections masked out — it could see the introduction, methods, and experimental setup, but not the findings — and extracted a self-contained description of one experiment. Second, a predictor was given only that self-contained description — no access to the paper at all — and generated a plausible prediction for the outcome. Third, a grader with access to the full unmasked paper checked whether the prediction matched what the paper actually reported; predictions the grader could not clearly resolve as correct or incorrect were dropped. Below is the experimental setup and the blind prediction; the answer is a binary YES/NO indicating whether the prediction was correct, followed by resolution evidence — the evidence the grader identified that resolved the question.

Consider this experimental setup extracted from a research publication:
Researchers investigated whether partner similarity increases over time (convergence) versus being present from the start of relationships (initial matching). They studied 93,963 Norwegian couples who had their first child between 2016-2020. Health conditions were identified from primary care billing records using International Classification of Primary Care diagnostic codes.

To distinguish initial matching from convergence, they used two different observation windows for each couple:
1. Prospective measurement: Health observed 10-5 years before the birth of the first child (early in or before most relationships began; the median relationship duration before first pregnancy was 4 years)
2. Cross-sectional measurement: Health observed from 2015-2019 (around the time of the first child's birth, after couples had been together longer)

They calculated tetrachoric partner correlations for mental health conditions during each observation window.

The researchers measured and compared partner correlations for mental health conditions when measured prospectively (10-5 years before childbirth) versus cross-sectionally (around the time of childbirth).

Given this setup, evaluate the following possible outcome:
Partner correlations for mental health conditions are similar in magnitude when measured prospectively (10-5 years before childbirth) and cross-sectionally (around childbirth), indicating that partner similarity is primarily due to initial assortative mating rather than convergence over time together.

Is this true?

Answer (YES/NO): NO